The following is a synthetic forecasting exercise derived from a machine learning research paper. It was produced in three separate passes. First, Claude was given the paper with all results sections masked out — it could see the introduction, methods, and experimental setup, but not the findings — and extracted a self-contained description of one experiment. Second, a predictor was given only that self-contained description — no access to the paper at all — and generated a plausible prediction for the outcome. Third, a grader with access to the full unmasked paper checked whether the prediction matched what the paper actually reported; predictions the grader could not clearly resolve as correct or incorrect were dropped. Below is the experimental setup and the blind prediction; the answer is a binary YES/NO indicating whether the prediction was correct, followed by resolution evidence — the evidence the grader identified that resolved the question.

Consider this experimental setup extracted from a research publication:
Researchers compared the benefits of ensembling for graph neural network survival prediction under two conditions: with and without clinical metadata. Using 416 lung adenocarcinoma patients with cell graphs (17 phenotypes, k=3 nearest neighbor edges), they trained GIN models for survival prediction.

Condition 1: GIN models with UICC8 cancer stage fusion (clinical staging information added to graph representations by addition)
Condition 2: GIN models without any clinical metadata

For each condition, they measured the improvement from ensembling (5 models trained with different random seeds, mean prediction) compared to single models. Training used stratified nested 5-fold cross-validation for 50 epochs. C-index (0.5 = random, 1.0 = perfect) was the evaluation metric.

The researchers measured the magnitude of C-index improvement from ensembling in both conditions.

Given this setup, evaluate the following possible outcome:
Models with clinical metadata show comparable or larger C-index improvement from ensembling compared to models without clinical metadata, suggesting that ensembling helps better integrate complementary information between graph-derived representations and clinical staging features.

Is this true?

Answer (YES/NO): YES